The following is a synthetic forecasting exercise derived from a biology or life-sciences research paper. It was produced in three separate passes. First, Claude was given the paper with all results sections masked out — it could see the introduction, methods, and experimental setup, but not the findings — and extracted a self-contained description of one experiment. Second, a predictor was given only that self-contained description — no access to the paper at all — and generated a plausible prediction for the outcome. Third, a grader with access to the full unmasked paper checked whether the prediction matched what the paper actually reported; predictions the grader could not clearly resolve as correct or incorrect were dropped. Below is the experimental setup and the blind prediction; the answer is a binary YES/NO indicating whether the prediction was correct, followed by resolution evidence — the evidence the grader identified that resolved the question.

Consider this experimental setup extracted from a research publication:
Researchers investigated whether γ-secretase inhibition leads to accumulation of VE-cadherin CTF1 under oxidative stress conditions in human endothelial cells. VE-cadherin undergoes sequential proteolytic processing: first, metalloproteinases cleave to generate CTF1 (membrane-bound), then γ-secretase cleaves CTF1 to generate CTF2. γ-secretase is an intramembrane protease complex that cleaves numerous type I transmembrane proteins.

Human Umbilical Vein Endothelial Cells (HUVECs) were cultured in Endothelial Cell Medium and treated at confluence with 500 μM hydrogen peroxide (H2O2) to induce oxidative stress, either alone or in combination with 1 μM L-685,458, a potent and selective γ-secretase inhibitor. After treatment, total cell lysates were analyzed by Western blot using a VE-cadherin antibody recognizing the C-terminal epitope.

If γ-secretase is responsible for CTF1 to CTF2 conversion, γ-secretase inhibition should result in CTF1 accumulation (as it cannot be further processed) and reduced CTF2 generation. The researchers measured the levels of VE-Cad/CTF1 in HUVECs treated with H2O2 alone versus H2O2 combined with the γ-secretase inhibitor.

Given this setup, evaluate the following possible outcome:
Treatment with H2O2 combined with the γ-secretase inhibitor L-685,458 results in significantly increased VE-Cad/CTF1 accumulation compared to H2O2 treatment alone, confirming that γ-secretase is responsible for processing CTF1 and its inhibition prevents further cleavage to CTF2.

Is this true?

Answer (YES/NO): YES